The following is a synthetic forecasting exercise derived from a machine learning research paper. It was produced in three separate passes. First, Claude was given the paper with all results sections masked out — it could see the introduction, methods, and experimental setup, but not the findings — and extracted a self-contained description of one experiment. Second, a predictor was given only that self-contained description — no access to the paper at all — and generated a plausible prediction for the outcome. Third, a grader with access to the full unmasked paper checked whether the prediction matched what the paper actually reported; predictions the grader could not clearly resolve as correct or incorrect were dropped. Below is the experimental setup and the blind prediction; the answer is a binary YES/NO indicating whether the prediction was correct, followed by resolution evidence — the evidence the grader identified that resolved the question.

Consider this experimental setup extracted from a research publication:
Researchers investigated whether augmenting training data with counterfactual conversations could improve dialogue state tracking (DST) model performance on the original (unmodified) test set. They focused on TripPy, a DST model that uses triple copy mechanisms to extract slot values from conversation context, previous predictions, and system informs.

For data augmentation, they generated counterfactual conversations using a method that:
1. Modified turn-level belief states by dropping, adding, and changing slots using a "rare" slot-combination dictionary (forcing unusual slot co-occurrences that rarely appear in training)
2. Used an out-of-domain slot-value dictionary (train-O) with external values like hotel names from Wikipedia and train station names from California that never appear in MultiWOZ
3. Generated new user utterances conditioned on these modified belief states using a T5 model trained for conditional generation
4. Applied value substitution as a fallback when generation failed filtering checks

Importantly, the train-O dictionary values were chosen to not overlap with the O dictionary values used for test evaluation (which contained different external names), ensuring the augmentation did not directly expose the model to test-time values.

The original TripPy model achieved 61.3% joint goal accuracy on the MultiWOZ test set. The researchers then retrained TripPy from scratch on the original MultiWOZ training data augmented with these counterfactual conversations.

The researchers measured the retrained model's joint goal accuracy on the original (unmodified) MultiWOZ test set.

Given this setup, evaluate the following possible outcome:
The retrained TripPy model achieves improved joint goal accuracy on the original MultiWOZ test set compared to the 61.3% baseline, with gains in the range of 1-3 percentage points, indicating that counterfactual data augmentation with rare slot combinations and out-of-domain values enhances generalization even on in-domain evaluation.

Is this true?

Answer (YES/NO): YES